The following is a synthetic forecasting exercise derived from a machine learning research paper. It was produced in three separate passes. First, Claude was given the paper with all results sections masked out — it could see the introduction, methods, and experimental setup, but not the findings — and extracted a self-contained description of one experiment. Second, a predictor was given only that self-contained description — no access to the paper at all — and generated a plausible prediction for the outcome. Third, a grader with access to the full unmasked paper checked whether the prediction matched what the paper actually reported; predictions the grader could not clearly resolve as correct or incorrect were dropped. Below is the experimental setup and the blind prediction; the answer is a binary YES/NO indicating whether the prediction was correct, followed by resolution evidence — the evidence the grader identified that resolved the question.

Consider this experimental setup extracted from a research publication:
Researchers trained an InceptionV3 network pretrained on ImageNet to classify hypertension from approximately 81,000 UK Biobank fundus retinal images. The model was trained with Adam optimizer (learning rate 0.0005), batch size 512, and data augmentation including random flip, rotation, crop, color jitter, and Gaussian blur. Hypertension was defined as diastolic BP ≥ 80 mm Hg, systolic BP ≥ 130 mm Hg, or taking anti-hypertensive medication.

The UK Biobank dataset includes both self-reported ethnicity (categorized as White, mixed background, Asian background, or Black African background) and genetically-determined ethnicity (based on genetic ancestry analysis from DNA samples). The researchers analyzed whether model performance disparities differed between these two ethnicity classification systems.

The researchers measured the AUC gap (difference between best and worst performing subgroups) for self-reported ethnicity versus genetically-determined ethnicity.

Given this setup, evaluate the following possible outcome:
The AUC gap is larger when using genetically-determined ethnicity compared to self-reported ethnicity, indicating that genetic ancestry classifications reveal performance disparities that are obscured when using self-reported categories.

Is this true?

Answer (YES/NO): NO